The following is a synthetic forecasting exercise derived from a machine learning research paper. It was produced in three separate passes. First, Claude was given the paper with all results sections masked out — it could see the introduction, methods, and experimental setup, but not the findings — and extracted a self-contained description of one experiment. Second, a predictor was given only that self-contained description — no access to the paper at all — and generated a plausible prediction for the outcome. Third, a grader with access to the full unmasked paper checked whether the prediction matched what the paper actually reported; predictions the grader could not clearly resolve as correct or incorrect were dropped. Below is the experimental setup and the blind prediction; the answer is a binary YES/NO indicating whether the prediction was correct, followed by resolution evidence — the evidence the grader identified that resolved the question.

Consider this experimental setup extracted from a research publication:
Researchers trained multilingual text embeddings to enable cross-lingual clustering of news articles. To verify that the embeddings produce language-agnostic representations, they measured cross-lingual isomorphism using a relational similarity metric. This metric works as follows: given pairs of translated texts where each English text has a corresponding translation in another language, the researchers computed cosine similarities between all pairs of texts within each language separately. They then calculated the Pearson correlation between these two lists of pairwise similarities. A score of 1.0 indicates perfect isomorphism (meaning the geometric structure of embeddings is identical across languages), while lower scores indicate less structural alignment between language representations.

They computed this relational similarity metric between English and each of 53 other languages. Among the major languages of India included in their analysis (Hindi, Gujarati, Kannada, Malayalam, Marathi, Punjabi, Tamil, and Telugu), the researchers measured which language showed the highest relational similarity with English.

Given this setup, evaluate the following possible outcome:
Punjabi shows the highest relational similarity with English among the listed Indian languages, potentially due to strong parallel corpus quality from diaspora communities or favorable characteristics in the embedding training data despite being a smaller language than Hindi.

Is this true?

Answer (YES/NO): NO